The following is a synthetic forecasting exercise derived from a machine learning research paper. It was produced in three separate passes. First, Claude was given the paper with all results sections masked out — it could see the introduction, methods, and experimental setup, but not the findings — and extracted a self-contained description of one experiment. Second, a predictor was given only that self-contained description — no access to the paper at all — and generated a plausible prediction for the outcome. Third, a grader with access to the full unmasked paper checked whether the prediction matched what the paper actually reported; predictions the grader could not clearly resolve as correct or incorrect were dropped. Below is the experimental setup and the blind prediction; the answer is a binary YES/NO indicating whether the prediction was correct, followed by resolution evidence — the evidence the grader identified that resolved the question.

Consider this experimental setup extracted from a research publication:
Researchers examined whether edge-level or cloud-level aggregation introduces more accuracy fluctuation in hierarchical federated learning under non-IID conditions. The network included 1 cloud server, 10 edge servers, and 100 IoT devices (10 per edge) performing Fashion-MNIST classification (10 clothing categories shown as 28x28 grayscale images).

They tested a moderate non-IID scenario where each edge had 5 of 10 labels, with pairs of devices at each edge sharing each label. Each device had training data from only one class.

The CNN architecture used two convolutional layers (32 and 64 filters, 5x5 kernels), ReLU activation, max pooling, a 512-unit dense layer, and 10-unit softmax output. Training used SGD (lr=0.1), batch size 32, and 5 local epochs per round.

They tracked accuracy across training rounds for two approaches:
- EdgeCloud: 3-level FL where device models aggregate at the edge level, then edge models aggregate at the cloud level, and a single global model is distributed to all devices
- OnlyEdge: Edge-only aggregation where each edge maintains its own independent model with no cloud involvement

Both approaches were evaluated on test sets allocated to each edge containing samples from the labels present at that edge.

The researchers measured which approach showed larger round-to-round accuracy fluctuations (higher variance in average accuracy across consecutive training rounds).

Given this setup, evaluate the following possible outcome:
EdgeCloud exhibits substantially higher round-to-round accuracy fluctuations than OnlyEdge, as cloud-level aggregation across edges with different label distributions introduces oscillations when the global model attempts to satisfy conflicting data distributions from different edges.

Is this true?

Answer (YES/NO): YES